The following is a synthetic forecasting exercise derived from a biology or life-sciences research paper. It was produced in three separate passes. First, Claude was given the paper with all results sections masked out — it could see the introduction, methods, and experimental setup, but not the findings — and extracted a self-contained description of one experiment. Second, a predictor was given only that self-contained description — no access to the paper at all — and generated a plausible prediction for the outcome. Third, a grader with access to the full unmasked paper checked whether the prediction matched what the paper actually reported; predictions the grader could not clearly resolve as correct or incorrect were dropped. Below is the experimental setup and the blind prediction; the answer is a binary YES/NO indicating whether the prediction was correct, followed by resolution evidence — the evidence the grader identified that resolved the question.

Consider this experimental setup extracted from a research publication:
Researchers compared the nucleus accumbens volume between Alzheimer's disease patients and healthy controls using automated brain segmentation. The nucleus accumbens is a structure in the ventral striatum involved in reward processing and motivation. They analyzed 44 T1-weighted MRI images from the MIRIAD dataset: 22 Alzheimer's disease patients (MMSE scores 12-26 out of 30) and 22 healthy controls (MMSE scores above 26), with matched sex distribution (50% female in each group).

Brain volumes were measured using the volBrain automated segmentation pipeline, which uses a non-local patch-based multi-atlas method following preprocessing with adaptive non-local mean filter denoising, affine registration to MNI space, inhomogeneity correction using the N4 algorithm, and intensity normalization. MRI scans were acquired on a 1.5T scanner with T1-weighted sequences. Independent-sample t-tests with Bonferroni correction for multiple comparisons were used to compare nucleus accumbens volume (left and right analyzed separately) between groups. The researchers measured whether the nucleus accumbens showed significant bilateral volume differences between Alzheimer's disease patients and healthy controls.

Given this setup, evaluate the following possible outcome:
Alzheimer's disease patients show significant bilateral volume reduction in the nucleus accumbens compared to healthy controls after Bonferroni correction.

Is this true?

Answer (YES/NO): YES